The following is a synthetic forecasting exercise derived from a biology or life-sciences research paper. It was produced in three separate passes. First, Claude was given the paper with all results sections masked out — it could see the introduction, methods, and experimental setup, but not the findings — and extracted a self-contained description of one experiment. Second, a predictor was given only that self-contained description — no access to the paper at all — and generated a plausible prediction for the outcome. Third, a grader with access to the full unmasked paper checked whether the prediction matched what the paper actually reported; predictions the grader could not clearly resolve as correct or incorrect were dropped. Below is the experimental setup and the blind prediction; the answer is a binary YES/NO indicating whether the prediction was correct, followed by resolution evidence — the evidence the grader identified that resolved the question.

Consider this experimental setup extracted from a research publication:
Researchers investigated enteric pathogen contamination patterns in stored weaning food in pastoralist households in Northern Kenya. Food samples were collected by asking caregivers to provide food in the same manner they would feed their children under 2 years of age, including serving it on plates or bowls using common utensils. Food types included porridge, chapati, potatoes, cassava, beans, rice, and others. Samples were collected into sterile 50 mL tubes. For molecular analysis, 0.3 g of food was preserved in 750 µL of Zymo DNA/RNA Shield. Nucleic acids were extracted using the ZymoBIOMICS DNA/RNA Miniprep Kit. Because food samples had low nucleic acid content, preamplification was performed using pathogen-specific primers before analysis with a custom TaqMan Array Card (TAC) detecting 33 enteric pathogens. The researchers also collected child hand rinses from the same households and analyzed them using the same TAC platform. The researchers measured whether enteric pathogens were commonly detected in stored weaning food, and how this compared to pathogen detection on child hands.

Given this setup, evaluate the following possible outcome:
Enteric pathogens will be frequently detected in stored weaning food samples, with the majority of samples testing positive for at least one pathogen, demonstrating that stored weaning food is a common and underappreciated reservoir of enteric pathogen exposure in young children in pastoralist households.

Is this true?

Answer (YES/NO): NO